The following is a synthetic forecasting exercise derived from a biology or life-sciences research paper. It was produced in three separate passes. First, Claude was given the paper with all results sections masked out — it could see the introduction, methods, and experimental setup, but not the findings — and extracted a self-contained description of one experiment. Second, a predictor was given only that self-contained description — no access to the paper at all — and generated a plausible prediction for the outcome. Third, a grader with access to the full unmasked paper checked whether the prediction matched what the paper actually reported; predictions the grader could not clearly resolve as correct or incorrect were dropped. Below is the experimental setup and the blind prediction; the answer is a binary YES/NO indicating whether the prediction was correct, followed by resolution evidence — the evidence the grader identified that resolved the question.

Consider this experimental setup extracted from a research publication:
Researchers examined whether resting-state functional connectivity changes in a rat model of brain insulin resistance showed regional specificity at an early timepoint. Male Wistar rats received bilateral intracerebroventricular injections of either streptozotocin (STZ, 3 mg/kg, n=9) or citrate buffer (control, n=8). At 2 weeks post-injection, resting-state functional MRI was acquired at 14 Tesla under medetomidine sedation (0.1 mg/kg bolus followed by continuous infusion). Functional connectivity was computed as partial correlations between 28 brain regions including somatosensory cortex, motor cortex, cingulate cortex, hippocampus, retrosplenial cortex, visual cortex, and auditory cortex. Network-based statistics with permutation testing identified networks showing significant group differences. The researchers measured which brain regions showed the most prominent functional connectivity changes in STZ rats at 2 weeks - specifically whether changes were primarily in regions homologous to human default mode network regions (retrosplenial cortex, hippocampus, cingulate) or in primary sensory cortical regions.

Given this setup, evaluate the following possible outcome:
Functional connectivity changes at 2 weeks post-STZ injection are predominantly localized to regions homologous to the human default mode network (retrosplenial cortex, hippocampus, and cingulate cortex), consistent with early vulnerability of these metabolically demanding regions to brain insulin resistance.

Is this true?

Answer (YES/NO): NO